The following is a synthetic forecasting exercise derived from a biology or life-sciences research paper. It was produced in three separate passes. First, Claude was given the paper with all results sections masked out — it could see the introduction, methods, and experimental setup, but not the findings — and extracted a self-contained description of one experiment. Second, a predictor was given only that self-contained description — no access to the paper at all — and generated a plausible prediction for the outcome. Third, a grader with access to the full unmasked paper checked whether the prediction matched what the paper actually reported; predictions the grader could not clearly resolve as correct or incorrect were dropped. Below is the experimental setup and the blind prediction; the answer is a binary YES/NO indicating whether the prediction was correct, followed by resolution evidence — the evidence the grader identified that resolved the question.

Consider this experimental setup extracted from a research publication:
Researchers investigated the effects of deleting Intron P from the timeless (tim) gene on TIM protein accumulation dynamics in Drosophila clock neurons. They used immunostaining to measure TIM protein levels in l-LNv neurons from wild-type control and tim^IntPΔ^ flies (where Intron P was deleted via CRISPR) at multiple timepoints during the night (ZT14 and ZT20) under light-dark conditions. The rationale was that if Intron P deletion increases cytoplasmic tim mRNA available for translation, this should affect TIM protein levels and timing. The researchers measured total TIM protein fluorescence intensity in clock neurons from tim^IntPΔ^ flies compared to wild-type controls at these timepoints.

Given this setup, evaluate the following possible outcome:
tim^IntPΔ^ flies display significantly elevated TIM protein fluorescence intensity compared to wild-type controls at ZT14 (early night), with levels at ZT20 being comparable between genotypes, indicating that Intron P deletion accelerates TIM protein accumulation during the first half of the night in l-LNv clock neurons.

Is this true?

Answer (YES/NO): NO